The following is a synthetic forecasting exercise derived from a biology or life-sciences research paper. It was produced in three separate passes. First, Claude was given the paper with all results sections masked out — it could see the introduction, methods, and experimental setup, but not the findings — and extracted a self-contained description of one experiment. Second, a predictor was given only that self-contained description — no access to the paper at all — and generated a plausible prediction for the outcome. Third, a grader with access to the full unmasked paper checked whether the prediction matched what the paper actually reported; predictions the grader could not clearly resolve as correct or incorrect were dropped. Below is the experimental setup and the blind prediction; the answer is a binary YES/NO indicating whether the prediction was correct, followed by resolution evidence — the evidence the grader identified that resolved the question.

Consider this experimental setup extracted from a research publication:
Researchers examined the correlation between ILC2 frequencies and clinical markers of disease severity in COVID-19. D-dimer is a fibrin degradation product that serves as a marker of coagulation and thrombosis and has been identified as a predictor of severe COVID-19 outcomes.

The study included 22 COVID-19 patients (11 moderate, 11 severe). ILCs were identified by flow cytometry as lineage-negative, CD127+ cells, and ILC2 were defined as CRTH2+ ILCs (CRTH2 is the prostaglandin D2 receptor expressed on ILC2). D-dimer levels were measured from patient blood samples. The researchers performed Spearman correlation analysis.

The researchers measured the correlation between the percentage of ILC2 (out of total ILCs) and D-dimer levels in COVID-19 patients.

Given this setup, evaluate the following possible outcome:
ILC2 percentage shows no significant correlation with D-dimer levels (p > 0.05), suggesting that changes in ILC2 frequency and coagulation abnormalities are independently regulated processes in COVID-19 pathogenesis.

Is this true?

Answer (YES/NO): NO